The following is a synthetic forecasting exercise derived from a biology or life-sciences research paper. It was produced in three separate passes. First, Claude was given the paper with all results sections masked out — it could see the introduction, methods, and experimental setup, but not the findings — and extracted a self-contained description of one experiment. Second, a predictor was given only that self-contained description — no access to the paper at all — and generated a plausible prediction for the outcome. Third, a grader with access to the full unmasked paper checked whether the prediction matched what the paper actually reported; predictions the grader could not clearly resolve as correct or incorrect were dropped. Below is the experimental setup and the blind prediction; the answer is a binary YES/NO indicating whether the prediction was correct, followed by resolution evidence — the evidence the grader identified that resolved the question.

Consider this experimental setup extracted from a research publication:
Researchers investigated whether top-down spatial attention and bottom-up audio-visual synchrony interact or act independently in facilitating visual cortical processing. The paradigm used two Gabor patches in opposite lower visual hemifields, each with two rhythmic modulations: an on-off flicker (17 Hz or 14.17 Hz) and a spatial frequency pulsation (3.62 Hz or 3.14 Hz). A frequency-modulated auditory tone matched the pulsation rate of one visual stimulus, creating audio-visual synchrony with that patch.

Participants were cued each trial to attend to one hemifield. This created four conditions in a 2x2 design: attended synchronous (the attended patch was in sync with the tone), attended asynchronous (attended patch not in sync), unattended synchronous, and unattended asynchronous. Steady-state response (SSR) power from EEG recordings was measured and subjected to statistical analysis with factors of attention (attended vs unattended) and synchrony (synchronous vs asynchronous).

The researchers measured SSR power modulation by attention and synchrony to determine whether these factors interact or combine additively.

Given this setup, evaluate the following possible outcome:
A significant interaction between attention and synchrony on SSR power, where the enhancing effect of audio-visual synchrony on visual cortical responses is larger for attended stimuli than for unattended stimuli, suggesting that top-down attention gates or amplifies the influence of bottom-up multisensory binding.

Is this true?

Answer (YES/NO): NO